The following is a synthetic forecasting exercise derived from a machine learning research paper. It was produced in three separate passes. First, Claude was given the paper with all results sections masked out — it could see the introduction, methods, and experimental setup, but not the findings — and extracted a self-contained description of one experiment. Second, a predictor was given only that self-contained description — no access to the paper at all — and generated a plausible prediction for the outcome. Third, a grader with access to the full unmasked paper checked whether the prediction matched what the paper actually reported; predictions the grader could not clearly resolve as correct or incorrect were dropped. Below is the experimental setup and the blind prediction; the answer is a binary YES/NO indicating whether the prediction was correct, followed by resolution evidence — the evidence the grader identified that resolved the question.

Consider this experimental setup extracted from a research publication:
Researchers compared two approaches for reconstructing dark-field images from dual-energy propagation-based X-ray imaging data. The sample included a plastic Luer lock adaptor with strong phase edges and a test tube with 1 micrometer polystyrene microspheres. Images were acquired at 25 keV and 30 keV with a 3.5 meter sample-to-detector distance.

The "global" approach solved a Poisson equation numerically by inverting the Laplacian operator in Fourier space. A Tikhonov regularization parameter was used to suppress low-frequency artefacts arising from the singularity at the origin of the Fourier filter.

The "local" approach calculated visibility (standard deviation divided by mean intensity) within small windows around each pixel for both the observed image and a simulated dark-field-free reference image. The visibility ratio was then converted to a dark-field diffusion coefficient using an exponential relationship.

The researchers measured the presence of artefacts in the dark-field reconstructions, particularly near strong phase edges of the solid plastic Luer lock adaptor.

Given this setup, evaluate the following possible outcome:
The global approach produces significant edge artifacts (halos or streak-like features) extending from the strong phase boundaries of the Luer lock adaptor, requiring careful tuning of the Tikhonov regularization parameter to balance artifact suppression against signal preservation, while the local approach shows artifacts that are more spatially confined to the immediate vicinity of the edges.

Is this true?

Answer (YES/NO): NO